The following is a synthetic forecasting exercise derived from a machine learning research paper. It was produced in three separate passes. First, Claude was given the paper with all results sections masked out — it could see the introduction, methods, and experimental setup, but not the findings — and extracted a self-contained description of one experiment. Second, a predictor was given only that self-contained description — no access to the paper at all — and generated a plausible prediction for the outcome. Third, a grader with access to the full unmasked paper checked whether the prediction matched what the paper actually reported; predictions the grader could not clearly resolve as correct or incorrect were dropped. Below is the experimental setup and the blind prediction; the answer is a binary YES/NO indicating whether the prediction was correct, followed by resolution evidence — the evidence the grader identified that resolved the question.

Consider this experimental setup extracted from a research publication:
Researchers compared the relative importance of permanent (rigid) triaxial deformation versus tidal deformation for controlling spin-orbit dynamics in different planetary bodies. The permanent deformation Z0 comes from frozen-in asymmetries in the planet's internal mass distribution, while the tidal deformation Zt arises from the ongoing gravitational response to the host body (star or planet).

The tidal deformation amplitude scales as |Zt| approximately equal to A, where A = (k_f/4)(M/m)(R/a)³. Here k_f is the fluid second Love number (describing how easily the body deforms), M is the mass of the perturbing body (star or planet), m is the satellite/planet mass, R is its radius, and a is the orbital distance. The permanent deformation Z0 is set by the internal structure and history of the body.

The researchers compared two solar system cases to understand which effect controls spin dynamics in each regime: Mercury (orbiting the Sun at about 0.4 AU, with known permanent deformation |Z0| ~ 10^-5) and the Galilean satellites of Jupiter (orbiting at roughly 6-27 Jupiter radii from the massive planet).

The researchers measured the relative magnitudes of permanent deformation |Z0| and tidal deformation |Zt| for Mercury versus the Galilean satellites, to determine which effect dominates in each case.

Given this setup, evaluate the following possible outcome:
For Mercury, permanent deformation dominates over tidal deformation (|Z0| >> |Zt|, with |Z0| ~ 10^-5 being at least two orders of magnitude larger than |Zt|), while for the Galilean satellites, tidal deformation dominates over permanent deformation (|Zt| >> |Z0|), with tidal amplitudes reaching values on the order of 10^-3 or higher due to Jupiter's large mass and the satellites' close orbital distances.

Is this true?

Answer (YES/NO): NO